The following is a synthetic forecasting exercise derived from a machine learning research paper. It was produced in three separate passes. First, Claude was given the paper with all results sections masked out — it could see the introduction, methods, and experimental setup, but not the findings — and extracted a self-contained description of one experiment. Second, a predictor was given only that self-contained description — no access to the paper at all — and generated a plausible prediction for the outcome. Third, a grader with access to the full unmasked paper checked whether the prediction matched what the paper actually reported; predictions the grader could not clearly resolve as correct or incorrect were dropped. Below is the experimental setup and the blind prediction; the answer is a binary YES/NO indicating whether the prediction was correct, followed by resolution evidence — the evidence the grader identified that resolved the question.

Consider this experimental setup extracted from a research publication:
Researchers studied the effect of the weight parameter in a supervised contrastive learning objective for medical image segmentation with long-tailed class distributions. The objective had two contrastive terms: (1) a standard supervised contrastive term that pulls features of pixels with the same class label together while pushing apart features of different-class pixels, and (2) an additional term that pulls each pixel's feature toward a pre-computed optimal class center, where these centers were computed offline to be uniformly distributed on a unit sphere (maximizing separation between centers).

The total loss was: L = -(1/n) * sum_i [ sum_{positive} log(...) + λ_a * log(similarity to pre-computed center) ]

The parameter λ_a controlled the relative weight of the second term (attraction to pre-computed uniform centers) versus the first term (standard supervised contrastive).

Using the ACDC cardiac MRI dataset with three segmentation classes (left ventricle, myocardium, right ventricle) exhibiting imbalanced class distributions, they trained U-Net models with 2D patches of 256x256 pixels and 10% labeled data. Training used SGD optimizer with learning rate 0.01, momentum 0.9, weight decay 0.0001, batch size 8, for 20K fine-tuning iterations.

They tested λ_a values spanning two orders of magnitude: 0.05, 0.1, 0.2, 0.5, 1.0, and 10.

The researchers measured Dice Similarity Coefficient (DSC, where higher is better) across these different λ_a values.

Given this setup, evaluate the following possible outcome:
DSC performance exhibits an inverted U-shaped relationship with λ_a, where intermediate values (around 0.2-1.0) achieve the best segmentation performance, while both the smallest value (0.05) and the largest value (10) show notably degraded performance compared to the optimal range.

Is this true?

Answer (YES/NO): NO